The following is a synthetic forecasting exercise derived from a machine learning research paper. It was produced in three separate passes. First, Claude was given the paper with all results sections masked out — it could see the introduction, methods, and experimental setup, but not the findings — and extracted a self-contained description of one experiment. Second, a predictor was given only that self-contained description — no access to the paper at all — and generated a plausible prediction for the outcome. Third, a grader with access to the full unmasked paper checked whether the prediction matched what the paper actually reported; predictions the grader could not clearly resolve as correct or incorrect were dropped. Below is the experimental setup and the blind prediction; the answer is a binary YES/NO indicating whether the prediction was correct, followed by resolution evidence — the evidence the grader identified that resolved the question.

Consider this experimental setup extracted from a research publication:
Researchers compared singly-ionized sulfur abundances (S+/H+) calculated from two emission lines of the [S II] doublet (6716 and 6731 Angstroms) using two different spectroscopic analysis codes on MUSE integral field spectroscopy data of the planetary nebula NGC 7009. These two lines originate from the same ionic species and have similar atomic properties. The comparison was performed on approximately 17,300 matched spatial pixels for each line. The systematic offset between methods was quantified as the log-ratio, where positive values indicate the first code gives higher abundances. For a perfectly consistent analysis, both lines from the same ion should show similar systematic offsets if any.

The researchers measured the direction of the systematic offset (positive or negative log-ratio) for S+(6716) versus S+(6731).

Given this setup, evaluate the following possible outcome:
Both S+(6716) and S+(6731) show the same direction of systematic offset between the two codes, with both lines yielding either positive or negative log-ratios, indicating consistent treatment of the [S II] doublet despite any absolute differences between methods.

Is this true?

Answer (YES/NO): NO